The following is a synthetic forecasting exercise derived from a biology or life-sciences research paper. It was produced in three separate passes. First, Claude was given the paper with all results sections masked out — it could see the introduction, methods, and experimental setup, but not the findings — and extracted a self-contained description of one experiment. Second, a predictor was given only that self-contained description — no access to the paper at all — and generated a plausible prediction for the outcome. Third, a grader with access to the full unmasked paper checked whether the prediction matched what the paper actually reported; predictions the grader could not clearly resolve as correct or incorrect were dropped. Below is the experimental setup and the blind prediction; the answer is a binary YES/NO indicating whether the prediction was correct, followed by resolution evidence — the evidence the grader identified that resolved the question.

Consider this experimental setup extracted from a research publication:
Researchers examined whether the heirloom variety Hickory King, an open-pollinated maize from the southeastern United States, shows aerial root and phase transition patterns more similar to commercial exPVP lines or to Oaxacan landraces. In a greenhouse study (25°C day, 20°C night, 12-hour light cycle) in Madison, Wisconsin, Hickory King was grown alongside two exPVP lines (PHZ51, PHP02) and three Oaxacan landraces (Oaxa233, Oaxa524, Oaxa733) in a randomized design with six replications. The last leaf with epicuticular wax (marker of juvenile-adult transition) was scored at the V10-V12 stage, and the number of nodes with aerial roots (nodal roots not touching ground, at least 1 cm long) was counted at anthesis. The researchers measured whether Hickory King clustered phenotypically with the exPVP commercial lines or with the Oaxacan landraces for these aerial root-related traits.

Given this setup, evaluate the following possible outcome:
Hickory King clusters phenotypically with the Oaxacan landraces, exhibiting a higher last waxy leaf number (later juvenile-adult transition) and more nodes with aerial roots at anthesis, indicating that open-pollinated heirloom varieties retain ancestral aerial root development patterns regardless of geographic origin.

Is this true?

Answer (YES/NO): NO